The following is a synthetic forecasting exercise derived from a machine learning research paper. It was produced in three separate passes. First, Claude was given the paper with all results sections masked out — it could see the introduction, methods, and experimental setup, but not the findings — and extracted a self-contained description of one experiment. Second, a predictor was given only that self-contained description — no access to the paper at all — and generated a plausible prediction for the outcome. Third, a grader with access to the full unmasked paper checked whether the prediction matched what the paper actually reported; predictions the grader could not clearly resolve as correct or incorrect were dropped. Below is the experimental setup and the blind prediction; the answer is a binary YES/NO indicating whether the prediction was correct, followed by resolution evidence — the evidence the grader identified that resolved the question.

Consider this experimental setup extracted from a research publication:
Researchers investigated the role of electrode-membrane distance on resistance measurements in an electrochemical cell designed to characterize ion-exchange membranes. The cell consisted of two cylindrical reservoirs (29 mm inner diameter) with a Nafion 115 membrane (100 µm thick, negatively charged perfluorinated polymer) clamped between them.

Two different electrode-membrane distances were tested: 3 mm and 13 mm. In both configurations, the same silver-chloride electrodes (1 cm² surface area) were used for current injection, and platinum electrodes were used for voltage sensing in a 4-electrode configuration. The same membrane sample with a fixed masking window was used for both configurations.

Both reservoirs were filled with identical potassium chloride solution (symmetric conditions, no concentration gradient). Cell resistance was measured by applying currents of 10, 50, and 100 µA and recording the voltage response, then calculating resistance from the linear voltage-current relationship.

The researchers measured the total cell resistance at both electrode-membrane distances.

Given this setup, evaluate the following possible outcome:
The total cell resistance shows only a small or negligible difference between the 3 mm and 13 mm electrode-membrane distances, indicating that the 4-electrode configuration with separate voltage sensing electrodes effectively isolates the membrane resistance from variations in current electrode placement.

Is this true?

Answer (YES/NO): NO